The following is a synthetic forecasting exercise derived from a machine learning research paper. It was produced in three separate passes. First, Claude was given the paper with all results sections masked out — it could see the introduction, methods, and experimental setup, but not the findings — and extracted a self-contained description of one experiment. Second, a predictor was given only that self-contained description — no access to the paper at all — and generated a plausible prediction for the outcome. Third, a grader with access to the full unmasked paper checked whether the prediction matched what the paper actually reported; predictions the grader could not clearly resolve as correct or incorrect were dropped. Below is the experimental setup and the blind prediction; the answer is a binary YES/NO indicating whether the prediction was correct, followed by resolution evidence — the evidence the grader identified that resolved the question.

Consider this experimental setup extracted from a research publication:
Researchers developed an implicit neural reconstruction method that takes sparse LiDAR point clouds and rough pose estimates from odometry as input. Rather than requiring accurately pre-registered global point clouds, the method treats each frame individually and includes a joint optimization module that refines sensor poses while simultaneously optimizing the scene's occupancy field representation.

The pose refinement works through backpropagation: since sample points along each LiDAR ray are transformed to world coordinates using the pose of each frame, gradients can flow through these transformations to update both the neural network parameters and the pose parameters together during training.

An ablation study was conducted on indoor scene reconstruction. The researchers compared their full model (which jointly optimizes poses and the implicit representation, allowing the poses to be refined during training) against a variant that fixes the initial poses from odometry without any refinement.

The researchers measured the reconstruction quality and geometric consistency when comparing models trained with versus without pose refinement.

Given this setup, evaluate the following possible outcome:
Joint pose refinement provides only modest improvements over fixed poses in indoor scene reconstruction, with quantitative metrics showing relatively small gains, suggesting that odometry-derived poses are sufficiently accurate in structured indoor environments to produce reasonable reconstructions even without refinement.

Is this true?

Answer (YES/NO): NO